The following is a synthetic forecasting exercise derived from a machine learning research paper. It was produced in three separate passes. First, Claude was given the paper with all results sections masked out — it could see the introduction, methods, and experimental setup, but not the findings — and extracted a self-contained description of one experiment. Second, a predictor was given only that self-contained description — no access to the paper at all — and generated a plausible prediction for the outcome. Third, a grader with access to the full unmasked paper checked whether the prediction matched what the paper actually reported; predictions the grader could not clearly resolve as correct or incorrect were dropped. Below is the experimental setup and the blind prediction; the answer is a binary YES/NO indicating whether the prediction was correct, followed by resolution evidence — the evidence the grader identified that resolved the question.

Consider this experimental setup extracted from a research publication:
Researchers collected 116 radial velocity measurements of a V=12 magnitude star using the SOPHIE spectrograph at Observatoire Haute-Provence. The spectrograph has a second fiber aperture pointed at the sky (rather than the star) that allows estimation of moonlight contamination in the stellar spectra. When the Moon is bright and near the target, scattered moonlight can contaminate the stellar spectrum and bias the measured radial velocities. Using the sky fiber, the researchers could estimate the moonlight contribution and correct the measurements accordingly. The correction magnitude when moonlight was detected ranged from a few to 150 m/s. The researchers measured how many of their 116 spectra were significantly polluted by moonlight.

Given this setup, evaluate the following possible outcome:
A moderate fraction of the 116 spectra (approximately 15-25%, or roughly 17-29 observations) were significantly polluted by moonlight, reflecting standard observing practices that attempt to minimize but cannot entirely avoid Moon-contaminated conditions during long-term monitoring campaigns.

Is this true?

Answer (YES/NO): YES